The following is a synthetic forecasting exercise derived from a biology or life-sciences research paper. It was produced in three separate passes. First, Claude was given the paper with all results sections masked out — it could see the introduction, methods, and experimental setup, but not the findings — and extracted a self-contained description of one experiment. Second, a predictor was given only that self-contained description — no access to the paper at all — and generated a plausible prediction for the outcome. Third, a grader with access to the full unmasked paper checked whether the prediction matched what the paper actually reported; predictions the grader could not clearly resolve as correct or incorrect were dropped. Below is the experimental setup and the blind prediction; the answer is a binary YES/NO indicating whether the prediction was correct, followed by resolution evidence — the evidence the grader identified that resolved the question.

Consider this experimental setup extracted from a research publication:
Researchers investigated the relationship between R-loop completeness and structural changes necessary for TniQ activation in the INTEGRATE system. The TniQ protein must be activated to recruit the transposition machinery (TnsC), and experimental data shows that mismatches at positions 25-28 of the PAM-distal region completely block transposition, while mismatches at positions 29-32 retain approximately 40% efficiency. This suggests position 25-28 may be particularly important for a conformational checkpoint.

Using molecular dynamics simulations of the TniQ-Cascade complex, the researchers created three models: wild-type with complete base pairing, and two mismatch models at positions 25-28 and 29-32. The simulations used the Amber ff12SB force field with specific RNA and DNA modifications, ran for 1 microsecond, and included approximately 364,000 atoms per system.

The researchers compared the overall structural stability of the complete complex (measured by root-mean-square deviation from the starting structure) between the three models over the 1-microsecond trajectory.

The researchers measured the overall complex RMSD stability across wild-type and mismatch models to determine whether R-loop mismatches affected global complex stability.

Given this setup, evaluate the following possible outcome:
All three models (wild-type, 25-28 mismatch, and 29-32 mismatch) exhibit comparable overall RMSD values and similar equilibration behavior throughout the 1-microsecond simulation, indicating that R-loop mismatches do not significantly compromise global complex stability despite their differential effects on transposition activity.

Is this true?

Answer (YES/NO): NO